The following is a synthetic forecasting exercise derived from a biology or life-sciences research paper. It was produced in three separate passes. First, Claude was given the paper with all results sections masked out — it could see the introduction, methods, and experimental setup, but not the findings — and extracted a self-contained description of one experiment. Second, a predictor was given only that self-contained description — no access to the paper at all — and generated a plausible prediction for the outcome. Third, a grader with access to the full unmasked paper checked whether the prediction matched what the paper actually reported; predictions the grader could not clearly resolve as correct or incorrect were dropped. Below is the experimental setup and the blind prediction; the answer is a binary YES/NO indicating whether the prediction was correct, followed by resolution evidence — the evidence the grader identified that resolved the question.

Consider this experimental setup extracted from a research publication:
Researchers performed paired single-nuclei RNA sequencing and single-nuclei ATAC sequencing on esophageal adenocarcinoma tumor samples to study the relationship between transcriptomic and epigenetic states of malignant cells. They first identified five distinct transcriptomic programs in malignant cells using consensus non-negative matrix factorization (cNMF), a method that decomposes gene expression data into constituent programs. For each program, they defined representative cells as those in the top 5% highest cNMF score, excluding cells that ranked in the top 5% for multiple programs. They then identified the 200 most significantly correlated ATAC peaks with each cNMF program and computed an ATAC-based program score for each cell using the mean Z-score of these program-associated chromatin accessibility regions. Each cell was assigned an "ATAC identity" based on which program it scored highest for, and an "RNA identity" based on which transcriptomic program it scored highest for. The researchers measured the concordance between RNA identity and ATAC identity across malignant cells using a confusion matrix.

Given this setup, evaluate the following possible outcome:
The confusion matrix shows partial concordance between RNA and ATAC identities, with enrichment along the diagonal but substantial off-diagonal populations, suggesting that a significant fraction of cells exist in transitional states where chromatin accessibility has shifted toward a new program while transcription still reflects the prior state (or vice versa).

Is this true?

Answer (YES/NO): YES